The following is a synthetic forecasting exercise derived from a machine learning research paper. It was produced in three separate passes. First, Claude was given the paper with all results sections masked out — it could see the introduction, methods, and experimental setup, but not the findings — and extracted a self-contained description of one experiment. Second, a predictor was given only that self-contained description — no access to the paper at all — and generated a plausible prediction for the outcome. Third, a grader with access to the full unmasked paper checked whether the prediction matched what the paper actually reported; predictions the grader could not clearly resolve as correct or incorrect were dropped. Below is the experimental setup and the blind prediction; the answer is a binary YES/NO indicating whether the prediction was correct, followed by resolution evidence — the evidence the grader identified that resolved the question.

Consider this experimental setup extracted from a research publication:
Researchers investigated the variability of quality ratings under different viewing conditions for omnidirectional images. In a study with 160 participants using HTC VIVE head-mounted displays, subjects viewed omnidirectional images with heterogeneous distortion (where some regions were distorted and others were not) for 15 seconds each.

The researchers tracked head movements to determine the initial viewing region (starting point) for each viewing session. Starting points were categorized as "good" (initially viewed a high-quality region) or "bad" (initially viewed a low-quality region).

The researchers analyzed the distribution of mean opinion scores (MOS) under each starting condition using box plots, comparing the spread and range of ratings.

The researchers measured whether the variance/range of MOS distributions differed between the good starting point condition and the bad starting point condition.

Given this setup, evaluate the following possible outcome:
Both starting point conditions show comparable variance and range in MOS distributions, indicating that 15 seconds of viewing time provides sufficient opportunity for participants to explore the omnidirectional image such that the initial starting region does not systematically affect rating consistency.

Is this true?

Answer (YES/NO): NO